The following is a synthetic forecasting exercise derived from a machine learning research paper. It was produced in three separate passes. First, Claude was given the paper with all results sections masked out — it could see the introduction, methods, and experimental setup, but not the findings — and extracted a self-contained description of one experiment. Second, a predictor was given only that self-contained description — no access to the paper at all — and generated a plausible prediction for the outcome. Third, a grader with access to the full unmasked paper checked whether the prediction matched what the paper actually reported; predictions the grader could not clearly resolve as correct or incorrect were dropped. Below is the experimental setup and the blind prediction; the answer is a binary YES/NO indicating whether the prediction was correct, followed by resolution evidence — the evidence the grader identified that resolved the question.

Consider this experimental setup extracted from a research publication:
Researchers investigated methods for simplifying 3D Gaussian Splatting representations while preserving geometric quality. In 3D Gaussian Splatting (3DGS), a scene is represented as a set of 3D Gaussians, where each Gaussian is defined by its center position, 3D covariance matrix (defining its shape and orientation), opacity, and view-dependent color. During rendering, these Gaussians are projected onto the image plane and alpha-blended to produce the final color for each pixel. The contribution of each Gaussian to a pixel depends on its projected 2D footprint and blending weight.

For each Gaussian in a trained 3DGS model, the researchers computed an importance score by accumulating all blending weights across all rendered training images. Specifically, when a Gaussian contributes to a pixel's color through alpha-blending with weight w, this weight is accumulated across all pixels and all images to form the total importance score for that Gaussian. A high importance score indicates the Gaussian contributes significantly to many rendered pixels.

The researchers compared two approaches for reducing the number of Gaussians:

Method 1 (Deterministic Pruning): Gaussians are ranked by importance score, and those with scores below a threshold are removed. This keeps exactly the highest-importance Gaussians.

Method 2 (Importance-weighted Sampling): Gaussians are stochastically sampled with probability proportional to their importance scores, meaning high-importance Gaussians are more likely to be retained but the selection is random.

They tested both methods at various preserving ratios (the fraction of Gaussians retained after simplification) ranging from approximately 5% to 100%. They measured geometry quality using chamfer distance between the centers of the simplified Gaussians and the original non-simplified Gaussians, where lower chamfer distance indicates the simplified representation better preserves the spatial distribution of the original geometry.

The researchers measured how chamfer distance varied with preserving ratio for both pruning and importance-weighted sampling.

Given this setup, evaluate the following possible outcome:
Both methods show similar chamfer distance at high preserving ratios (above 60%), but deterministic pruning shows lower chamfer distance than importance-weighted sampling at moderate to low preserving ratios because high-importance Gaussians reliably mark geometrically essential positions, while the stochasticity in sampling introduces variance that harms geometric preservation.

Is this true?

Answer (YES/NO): NO